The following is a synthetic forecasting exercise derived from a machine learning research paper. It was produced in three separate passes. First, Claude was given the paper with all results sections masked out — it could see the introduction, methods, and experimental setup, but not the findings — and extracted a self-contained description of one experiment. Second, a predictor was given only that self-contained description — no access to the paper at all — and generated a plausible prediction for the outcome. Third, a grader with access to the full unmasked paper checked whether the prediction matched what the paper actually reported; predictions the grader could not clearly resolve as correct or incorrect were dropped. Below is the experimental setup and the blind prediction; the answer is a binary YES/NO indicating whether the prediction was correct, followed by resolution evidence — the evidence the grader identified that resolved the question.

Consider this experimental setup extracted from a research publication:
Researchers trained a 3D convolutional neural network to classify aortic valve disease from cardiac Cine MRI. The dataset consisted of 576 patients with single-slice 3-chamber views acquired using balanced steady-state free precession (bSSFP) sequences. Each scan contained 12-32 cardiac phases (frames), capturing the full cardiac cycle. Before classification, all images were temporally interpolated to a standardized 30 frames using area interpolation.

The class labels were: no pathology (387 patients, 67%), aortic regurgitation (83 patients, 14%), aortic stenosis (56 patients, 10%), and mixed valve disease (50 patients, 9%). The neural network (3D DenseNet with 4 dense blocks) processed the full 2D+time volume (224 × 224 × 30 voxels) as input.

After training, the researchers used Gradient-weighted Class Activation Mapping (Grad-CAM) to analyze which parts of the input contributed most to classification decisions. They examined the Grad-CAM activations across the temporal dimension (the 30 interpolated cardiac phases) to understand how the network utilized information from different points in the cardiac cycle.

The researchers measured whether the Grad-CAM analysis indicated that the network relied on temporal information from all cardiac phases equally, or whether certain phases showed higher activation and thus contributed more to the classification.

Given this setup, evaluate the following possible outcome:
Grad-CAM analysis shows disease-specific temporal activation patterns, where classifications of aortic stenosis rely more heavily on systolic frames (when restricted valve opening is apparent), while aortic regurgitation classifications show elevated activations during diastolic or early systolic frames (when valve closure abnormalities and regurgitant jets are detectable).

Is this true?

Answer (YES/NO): YES